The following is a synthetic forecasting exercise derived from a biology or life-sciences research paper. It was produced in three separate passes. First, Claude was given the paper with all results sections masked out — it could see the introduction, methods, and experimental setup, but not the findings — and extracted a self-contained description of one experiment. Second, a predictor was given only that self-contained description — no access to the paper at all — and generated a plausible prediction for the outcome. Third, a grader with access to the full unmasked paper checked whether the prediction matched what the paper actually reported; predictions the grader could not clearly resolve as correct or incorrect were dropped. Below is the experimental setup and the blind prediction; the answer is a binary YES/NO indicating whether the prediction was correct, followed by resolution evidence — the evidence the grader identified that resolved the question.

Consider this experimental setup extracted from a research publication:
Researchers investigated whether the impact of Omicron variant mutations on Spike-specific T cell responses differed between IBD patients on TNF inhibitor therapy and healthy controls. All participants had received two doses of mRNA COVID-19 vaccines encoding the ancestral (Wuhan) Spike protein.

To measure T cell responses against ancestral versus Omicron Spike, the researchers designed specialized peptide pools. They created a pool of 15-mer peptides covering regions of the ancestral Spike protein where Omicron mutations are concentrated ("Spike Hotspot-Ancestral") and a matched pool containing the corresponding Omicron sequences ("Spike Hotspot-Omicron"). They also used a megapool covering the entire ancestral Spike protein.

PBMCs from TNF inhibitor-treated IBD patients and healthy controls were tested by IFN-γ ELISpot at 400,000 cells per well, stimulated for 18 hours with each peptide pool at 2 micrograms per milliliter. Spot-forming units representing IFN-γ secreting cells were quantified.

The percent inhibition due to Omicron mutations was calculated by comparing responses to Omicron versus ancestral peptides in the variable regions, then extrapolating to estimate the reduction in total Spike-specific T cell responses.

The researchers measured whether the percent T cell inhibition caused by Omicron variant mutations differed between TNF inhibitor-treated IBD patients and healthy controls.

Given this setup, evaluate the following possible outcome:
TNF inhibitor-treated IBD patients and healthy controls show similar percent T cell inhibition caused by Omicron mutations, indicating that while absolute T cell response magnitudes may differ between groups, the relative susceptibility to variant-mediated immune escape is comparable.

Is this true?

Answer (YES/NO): YES